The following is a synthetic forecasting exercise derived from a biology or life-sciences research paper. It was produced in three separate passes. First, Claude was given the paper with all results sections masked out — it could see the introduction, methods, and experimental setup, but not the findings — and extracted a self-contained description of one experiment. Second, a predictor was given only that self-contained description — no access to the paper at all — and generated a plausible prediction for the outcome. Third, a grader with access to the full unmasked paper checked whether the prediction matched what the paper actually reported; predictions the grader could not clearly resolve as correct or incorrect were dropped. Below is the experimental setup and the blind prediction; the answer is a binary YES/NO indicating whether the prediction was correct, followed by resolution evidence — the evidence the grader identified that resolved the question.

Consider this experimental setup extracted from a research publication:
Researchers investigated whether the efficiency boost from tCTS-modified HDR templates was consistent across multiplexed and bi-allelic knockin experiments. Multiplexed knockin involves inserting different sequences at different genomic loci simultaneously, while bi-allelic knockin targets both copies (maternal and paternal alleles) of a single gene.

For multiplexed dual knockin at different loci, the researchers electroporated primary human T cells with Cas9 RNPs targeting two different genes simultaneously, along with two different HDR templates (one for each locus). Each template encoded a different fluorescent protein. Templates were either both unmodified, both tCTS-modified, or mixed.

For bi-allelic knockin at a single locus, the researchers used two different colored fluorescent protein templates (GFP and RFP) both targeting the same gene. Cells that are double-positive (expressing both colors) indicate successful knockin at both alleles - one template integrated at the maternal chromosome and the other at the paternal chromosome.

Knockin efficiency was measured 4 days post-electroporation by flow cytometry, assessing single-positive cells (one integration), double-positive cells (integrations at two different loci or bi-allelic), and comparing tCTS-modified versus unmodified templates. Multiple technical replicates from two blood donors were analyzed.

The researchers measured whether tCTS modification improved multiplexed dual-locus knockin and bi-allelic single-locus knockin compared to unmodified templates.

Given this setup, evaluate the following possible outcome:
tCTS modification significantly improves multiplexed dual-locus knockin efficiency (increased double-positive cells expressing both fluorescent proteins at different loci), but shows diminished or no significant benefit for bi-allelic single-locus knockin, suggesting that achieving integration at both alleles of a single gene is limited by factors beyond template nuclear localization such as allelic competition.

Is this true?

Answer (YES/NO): NO